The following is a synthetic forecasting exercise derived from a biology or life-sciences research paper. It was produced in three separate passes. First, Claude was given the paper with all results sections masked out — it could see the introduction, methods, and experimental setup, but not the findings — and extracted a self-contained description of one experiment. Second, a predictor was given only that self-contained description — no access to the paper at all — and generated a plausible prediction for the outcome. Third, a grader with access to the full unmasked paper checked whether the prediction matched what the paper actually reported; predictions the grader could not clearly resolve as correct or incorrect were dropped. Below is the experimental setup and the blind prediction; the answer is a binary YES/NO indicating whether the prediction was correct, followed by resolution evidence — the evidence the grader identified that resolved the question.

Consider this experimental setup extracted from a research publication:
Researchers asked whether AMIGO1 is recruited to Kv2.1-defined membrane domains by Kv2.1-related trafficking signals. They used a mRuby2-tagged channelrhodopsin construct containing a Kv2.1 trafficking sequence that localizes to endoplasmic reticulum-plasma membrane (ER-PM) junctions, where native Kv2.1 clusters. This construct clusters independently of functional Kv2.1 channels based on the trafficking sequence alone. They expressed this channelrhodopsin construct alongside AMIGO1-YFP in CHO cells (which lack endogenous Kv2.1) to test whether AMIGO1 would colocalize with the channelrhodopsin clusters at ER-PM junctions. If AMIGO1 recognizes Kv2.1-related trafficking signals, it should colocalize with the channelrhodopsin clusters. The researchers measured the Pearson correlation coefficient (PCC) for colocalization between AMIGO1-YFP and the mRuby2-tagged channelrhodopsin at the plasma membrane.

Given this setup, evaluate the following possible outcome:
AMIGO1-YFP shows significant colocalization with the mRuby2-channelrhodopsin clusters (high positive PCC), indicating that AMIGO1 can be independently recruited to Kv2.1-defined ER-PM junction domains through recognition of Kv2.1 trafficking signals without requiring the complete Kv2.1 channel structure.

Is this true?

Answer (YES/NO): NO